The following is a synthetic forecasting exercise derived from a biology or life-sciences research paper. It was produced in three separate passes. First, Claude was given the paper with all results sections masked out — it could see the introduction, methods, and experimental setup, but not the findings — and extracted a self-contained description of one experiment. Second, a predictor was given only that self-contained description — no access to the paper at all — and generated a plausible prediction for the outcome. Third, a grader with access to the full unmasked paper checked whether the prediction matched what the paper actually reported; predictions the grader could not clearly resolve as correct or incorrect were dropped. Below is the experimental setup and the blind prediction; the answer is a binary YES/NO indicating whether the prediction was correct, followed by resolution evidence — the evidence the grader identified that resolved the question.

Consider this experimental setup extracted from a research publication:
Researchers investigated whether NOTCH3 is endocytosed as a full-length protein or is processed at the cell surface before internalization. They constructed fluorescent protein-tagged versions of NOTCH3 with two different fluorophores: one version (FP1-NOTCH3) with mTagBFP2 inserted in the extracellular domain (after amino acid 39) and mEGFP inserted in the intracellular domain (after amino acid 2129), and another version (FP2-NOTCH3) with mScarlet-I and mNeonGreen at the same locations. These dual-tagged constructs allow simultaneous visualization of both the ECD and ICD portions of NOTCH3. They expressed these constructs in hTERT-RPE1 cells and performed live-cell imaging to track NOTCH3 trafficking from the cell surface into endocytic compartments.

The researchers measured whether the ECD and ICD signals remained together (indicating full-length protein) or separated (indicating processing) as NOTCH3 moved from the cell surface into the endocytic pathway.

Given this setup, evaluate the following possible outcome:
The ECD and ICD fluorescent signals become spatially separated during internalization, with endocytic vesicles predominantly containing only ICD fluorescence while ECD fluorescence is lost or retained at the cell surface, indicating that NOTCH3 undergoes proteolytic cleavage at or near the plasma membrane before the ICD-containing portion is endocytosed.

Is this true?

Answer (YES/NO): NO